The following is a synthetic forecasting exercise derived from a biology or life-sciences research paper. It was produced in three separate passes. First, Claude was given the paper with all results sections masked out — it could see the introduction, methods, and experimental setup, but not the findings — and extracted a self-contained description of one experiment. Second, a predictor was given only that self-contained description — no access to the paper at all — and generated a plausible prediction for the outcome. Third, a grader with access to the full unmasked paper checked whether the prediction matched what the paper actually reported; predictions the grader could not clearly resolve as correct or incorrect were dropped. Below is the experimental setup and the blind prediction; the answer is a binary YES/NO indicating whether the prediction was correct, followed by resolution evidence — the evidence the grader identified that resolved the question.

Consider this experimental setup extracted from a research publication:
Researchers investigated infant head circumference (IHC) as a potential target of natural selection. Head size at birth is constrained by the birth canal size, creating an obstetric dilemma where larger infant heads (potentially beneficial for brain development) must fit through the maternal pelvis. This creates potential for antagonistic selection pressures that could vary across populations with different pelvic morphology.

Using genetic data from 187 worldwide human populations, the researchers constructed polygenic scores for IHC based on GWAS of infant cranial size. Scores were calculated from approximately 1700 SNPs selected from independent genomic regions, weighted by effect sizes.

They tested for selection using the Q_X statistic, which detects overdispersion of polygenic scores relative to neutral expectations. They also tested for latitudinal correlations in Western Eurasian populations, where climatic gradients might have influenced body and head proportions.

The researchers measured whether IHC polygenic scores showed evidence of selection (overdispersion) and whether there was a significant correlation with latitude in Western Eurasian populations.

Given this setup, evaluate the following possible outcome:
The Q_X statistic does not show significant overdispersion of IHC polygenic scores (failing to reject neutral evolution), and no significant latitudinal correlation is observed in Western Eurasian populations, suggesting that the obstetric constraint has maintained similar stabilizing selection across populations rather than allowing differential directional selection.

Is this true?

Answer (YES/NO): NO